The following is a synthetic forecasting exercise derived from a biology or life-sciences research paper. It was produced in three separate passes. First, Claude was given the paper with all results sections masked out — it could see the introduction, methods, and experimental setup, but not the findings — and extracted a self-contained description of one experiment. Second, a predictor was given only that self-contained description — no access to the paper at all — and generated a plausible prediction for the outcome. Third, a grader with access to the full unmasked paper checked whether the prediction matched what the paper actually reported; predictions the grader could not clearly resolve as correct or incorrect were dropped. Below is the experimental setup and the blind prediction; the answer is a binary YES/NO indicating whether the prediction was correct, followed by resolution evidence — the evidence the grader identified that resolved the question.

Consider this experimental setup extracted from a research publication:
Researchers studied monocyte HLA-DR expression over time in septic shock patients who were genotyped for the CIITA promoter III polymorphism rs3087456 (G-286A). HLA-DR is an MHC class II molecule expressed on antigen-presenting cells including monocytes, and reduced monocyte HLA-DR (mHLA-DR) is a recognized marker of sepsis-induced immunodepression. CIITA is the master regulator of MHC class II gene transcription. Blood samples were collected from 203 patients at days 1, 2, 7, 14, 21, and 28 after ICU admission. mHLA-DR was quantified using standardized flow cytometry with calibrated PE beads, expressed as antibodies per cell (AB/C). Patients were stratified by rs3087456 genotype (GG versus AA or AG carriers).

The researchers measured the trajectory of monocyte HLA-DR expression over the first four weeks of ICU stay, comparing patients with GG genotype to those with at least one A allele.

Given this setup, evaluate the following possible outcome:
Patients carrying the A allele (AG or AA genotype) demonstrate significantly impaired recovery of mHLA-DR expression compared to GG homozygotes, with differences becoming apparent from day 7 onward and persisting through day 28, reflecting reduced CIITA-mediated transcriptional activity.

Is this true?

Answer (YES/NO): NO